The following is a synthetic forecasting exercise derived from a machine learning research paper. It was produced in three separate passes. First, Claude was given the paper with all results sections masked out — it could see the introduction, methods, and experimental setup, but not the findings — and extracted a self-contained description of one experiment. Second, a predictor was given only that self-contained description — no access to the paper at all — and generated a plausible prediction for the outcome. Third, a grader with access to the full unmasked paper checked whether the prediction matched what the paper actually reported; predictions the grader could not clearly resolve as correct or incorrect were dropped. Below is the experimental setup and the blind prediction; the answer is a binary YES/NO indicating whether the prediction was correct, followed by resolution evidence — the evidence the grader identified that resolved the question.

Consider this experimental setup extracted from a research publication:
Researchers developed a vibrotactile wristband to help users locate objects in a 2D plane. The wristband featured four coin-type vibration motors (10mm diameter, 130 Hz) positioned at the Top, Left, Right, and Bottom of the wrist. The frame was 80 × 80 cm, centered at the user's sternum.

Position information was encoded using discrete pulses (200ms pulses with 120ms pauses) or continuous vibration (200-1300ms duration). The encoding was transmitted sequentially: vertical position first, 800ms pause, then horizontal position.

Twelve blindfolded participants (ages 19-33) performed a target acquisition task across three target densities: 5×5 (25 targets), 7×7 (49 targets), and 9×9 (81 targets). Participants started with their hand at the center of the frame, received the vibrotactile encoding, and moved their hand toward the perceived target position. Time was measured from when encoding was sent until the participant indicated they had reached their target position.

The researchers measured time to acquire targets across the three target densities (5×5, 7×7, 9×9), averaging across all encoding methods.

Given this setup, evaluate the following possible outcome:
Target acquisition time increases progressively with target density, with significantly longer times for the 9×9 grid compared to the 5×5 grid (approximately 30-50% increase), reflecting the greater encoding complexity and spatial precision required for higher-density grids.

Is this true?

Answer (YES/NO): NO